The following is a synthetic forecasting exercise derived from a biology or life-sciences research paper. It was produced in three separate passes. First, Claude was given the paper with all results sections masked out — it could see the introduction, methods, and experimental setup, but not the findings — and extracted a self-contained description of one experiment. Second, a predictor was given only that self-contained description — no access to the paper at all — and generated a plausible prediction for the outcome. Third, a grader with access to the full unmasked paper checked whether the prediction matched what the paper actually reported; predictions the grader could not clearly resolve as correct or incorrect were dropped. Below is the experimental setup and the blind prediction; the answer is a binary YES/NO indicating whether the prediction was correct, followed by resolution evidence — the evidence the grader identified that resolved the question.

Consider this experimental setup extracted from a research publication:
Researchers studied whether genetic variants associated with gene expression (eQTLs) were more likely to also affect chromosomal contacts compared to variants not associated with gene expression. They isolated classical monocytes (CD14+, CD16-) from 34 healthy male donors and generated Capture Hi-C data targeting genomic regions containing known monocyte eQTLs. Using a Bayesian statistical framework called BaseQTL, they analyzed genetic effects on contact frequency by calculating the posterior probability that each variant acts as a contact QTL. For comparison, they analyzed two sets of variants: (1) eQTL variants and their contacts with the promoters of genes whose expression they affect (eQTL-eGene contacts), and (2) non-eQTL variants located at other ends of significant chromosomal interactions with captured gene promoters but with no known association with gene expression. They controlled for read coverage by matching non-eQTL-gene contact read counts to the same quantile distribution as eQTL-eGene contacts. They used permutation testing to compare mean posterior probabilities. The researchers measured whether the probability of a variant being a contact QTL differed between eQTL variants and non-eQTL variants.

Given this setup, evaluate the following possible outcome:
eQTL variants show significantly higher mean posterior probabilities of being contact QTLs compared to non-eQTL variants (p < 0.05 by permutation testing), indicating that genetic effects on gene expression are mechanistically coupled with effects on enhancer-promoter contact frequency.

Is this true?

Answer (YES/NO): YES